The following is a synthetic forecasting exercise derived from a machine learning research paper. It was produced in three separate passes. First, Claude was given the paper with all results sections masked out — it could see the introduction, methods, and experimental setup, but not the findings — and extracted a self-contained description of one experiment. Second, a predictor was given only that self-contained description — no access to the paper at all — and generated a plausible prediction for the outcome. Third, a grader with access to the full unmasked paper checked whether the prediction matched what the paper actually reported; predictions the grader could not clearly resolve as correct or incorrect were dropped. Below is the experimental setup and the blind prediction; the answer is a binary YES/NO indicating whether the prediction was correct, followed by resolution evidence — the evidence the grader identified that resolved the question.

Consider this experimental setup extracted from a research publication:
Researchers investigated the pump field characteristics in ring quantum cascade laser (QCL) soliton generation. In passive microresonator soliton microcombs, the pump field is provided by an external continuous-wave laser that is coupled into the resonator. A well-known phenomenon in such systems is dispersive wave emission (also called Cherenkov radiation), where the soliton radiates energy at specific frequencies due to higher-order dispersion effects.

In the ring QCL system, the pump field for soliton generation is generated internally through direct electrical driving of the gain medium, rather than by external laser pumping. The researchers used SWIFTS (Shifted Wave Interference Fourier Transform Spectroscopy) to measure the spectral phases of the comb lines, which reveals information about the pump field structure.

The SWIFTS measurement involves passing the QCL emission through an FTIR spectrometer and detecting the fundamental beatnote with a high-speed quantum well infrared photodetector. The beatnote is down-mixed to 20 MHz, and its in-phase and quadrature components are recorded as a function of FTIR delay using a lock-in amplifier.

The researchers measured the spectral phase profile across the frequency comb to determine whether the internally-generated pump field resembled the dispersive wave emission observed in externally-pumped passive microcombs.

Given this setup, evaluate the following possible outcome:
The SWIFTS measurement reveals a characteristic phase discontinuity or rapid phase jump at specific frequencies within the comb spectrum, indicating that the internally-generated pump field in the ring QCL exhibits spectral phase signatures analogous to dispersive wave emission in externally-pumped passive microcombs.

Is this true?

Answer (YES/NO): YES